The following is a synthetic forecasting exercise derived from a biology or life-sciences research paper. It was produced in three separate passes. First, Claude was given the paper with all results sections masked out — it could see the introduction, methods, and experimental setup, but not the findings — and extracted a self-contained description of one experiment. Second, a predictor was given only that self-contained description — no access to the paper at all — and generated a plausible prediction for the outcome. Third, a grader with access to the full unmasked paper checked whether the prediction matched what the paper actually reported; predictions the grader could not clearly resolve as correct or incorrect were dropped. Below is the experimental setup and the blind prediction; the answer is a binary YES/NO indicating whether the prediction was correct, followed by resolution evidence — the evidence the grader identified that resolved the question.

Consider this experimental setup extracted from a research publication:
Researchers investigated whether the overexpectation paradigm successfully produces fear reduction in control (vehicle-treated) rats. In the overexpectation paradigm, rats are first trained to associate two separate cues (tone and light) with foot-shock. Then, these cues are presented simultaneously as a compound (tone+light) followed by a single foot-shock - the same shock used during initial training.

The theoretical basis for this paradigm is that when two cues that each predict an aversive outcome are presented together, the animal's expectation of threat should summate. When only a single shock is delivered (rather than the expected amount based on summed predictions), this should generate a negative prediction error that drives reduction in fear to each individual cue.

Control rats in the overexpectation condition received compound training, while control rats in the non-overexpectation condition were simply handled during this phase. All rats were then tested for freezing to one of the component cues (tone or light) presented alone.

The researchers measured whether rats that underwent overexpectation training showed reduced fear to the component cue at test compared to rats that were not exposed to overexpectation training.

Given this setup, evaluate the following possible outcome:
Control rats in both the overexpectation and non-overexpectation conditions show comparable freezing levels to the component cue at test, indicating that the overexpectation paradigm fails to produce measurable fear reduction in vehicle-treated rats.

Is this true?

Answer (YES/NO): NO